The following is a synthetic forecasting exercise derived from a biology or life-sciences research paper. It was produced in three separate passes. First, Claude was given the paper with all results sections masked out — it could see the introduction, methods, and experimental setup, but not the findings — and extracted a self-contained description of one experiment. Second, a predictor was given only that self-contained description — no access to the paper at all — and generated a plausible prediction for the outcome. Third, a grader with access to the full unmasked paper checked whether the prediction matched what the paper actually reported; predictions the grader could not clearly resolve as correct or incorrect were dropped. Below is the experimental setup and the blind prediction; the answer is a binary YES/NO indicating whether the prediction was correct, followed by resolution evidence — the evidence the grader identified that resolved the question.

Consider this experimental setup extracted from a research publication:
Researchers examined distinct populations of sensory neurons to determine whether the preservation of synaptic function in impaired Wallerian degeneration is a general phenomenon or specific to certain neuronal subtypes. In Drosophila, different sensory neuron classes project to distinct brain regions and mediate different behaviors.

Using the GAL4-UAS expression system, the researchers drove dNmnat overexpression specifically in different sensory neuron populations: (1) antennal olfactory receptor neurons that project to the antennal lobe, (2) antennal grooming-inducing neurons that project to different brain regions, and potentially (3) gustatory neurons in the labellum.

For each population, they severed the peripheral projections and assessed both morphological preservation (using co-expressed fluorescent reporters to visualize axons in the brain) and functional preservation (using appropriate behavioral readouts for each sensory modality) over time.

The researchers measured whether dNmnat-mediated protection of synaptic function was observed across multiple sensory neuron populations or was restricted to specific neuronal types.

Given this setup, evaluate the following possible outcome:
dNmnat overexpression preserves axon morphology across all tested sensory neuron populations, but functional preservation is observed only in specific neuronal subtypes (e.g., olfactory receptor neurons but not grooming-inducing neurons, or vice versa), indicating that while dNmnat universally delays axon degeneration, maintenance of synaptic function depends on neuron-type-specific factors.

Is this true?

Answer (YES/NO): NO